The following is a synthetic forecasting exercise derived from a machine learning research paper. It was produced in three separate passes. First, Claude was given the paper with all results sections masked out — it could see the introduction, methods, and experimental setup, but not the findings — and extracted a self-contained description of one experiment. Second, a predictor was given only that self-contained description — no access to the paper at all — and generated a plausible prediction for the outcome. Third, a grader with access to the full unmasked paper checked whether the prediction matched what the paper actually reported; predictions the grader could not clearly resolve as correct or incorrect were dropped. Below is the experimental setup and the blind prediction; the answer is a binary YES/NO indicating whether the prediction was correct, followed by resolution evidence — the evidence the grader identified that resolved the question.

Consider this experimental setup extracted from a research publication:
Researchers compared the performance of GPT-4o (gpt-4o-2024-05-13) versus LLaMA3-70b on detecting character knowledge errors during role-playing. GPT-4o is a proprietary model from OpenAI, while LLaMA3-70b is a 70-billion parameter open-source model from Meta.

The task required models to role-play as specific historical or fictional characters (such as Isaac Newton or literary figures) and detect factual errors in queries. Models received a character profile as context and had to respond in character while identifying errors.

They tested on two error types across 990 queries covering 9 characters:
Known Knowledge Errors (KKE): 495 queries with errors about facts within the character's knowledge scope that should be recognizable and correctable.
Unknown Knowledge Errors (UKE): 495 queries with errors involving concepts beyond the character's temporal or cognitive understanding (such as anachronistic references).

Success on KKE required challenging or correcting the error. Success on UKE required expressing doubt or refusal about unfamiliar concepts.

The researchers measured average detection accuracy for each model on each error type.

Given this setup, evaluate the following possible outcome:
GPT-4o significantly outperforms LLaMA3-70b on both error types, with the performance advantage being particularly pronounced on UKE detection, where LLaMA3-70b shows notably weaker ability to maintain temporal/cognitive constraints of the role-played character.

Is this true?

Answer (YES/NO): NO